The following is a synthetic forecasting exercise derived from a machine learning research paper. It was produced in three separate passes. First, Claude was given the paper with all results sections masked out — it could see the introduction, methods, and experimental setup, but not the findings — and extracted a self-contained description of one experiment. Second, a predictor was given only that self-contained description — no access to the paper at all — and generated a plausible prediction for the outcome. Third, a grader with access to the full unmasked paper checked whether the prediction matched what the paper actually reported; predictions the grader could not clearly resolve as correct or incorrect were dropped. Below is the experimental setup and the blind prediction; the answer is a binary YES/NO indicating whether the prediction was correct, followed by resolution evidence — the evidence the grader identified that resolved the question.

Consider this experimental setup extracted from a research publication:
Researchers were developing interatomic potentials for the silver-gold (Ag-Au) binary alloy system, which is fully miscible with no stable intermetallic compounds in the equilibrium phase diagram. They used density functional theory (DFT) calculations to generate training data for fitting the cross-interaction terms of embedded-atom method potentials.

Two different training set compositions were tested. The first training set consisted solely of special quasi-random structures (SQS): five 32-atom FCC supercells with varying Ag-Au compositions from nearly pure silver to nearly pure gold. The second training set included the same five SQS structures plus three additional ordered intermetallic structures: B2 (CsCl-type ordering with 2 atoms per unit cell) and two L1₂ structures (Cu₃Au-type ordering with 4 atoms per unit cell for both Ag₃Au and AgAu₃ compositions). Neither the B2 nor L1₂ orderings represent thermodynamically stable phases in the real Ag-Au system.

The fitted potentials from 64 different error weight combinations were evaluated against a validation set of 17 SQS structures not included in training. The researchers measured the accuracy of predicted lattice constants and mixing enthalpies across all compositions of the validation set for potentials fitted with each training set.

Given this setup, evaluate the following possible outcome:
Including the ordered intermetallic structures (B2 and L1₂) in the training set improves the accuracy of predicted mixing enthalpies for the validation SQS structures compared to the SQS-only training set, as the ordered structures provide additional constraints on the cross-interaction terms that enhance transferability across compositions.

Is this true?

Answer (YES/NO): YES